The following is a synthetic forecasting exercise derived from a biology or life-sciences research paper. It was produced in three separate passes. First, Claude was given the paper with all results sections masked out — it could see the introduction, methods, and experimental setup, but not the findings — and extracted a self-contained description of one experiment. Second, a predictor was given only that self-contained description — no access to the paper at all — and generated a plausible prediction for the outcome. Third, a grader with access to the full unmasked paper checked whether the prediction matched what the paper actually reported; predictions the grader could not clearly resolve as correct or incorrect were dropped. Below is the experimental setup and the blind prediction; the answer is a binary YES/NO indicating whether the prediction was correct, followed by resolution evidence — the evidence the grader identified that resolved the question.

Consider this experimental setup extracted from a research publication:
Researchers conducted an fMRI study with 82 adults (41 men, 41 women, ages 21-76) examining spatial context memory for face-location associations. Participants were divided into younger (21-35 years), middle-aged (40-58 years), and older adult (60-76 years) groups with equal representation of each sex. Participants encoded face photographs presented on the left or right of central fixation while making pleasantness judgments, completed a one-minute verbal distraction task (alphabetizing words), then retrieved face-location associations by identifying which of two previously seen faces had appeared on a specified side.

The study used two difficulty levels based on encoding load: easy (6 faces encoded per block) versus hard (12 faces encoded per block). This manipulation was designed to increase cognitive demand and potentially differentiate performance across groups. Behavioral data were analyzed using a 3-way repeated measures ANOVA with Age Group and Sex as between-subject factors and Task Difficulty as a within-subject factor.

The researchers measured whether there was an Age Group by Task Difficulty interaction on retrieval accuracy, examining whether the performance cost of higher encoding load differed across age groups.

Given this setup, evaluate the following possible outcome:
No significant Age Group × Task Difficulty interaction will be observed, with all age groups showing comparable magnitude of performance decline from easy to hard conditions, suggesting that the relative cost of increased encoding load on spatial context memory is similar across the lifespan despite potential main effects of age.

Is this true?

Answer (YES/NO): YES